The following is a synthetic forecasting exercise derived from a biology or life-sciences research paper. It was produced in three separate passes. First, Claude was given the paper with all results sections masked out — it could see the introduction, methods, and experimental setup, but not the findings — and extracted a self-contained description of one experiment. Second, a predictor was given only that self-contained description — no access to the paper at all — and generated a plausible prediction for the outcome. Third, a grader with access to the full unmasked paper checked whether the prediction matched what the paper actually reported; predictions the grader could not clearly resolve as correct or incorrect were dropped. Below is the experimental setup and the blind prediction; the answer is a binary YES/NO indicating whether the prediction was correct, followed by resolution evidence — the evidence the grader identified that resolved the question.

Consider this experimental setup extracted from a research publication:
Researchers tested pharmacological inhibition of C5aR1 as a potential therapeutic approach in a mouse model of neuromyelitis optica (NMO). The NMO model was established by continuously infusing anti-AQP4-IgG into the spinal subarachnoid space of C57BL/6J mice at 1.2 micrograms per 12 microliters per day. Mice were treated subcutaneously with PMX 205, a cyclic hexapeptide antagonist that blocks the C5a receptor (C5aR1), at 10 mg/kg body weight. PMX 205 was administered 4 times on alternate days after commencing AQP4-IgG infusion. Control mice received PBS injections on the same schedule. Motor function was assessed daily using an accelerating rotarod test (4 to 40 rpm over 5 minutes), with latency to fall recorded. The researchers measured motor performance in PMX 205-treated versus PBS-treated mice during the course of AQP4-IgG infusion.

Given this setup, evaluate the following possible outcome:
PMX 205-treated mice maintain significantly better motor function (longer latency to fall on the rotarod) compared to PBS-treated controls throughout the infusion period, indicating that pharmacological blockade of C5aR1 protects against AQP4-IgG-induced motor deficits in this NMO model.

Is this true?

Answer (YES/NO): YES